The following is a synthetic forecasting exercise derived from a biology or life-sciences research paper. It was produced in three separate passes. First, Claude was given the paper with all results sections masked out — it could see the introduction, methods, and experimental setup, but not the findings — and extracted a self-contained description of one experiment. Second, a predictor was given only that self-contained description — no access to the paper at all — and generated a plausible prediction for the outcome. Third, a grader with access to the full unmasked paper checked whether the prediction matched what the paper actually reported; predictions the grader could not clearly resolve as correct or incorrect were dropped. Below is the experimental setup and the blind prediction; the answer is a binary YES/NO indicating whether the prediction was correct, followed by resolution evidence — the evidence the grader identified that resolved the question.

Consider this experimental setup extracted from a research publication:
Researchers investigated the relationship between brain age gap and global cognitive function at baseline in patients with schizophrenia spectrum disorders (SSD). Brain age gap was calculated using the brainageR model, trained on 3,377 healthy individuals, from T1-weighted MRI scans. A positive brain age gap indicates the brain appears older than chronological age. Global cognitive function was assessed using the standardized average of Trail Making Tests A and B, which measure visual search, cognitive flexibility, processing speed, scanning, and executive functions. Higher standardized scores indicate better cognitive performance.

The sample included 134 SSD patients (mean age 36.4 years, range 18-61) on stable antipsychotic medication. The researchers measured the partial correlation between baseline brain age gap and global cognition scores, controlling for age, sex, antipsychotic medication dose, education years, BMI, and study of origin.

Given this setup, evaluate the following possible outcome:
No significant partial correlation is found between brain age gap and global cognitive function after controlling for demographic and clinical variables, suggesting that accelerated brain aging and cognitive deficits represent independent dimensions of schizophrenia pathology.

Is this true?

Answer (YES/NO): YES